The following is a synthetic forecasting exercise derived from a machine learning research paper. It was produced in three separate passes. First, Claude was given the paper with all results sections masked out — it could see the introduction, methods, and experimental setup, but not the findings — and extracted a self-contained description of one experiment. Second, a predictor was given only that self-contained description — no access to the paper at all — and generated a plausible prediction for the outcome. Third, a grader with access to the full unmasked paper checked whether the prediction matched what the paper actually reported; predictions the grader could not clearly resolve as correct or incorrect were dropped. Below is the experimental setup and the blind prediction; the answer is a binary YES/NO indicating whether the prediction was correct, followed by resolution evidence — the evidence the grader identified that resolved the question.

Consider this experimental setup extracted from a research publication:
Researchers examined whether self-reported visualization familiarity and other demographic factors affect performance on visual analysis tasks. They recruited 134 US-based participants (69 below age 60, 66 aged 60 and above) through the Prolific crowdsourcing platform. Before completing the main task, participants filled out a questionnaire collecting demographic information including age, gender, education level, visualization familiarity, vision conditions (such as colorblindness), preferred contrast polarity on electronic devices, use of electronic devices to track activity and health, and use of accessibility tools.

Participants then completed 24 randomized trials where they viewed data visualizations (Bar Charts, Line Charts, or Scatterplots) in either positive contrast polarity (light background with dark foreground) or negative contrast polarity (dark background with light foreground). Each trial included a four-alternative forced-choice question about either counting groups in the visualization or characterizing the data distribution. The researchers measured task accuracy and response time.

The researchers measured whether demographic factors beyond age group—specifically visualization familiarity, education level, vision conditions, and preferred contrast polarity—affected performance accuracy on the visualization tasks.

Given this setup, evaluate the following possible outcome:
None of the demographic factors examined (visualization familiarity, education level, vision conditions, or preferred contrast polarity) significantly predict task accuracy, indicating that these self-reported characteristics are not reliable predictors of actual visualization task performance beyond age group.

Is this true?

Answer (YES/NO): NO